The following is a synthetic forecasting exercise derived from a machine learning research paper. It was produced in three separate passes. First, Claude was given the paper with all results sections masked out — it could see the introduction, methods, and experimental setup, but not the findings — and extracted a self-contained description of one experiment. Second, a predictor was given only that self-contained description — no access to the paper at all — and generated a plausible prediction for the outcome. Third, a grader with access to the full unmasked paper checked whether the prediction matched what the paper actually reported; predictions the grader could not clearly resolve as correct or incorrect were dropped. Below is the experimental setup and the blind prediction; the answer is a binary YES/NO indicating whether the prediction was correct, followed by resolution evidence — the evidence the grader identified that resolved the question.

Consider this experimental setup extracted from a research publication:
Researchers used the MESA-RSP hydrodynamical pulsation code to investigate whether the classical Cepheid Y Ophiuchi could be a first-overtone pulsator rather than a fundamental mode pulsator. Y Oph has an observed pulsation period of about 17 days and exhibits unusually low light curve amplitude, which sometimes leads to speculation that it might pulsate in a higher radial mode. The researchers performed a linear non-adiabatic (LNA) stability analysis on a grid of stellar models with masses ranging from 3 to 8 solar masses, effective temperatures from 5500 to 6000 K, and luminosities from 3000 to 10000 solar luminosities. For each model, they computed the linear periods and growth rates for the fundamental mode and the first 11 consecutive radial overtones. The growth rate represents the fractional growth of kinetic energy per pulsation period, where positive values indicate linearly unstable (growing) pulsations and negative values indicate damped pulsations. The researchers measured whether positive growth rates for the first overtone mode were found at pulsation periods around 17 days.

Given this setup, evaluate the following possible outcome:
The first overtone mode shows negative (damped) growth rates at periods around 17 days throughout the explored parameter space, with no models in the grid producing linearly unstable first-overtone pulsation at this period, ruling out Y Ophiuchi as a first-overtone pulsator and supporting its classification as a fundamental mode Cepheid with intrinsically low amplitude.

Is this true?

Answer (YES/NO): YES